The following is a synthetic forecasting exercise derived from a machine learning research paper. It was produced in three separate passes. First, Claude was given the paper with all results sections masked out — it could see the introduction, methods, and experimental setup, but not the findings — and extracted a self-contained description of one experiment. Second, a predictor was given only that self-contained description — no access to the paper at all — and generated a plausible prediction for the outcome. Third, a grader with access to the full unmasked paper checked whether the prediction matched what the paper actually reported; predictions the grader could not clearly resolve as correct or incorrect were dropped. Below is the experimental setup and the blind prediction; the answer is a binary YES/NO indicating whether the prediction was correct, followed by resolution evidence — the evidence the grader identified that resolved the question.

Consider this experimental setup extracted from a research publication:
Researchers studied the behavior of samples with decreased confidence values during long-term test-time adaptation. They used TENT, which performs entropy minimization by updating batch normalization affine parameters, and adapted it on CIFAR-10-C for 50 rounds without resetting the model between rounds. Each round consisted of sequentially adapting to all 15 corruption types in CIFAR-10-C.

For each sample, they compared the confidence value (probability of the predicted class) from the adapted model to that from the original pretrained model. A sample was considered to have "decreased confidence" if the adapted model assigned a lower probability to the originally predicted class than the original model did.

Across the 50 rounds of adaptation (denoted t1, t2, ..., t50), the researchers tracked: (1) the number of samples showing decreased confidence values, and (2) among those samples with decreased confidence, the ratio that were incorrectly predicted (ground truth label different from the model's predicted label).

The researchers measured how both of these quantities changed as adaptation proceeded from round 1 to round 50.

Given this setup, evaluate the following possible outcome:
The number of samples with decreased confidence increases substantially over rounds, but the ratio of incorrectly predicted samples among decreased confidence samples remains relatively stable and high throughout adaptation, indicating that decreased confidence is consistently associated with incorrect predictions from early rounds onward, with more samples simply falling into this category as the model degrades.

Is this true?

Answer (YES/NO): NO